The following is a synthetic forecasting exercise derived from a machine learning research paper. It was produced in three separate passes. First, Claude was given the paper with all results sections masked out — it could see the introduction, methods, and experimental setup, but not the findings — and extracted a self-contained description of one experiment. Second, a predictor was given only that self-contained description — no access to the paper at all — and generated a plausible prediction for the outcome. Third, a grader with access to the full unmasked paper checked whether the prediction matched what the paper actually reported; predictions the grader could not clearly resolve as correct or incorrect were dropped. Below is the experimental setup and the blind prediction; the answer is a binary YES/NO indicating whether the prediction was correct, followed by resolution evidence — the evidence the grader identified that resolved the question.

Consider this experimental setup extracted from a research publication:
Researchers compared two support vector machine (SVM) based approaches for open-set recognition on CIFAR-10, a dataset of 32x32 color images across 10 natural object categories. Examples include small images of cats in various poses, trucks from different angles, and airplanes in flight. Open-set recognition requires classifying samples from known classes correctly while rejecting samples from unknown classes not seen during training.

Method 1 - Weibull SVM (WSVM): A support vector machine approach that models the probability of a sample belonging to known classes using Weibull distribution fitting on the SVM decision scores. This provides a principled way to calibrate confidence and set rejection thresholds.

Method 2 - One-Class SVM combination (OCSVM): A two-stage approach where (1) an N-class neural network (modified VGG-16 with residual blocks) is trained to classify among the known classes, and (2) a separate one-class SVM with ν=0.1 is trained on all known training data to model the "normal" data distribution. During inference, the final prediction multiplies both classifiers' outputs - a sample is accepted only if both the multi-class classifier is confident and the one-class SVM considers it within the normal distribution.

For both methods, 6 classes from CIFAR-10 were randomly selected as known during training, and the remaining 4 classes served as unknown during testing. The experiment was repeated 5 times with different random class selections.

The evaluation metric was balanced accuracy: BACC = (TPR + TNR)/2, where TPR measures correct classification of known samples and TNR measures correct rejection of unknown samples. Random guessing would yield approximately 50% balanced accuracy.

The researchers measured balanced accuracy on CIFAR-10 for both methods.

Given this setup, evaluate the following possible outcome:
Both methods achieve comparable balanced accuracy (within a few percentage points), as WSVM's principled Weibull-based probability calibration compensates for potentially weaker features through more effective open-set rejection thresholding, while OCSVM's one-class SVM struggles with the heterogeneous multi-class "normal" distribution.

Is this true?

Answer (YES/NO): NO